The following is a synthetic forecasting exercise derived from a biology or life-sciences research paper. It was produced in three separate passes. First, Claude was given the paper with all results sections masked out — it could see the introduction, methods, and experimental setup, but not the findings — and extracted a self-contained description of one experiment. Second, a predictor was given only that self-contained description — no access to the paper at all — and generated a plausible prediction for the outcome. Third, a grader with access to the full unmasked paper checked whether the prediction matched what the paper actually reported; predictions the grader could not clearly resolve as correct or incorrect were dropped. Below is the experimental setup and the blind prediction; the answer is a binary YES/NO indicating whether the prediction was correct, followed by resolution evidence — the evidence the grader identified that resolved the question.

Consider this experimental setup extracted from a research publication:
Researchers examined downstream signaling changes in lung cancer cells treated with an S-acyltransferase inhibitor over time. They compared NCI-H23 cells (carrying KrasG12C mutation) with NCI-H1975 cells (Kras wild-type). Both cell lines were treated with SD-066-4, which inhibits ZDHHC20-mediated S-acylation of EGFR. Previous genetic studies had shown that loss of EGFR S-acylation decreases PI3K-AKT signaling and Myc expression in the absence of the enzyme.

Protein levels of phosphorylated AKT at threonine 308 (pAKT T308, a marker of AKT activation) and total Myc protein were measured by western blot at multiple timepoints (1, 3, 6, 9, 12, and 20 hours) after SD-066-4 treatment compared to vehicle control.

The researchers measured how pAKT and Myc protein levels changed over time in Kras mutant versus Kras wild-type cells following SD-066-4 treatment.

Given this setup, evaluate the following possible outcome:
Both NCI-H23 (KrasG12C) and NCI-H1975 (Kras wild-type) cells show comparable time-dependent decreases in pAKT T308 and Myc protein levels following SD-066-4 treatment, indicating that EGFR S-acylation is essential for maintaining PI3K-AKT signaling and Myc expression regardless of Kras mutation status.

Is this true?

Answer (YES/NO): NO